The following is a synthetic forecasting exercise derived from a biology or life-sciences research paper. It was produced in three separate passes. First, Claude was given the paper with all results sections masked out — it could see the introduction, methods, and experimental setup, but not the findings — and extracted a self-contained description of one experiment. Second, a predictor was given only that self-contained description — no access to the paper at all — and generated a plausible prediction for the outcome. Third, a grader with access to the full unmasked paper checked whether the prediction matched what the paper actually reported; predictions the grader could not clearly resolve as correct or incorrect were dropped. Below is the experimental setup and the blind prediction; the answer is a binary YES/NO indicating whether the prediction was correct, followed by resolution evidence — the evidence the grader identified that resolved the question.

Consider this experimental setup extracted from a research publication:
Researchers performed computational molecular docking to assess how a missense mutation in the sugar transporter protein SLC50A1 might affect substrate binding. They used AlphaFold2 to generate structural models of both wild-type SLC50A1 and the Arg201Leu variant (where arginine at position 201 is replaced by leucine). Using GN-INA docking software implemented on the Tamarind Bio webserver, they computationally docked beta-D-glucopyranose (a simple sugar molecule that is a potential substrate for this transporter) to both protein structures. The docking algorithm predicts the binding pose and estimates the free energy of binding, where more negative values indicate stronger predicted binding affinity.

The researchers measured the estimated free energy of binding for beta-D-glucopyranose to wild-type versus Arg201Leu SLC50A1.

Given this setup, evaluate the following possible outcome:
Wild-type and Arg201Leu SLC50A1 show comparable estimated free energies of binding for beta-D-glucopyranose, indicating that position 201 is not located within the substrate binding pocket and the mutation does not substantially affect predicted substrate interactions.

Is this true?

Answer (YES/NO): NO